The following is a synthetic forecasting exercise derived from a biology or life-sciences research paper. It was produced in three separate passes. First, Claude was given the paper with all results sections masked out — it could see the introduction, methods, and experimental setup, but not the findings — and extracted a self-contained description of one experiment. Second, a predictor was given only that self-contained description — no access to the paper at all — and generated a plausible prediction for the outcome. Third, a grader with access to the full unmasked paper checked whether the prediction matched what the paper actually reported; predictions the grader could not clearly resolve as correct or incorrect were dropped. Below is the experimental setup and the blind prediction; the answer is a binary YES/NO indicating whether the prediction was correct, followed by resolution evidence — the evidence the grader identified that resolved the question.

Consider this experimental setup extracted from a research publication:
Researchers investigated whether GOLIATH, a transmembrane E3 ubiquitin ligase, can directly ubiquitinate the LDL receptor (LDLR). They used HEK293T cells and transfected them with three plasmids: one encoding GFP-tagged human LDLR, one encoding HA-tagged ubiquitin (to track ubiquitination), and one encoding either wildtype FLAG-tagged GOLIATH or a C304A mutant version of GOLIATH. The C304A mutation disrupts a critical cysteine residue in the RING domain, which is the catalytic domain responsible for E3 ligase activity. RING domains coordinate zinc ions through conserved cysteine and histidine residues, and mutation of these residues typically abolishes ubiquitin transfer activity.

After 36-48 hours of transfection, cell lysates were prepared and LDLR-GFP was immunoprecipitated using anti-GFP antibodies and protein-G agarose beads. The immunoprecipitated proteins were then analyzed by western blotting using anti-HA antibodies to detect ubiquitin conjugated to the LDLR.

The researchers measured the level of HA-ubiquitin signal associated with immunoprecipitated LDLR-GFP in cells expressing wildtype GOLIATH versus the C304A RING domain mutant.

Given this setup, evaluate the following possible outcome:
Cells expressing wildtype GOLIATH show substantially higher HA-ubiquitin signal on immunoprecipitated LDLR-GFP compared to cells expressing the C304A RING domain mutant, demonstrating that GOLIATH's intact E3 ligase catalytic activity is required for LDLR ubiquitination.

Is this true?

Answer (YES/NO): YES